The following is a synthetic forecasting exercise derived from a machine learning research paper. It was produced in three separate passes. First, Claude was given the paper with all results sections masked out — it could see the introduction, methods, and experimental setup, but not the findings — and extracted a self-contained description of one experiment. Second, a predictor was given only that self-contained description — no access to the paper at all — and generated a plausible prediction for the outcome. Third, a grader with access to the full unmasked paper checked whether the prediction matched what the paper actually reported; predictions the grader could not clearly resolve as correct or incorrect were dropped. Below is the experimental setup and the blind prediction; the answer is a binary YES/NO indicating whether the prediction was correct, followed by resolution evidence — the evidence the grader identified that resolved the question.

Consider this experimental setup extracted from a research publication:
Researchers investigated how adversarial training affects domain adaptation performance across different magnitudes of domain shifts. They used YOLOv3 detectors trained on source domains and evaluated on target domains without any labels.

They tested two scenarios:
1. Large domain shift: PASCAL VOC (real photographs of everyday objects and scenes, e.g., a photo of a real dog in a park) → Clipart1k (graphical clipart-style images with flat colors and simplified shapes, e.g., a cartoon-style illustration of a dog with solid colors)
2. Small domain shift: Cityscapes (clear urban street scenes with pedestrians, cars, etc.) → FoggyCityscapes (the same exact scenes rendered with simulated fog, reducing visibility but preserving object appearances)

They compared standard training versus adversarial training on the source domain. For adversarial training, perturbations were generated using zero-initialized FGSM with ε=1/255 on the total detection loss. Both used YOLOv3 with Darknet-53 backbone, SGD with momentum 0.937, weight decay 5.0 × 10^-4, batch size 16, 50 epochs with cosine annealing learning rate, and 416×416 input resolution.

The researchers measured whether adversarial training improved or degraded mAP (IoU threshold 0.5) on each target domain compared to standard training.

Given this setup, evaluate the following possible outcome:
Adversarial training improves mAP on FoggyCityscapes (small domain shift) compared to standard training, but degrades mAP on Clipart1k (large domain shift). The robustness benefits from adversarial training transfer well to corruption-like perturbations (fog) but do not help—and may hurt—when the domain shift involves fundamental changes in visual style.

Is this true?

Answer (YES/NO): NO